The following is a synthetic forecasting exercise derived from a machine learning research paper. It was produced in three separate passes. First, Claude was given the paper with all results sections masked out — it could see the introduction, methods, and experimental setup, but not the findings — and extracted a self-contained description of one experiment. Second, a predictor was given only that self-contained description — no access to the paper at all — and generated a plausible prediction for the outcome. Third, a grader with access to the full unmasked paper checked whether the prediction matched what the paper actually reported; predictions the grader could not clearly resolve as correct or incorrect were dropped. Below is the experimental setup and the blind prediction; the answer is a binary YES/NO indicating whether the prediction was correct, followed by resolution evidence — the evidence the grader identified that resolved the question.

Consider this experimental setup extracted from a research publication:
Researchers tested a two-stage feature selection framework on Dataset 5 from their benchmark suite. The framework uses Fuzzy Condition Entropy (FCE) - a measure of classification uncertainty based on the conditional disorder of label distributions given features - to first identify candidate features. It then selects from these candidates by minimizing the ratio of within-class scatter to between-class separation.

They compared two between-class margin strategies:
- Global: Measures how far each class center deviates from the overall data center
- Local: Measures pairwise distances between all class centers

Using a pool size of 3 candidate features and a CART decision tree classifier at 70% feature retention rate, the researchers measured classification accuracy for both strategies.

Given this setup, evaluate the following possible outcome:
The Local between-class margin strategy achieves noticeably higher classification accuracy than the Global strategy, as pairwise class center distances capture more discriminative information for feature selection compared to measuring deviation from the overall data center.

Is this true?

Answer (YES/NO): NO